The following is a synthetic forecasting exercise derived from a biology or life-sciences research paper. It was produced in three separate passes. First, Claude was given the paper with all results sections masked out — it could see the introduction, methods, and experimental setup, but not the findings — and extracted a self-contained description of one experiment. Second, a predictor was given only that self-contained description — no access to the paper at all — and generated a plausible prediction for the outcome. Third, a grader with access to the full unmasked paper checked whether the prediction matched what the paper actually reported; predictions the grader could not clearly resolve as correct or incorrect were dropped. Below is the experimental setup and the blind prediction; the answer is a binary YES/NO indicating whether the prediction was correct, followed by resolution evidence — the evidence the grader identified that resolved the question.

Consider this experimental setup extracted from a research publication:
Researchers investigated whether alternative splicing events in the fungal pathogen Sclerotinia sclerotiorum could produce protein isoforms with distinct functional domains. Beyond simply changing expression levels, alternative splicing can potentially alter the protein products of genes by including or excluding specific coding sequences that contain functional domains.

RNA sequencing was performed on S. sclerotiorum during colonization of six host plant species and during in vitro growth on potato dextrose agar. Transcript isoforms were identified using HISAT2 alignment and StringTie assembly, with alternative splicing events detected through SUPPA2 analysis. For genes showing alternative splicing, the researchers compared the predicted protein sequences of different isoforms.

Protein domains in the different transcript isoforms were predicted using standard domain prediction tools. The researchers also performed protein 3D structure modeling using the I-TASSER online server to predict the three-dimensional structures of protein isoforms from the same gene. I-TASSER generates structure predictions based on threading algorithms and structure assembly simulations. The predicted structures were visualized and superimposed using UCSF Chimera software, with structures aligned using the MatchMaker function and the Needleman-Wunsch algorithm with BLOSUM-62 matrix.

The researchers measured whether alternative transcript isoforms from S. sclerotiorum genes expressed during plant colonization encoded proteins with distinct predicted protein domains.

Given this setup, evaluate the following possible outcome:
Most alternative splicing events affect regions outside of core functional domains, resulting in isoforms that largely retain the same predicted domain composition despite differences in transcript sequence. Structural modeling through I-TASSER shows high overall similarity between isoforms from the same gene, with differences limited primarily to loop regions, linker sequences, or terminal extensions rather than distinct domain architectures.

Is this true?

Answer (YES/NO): NO